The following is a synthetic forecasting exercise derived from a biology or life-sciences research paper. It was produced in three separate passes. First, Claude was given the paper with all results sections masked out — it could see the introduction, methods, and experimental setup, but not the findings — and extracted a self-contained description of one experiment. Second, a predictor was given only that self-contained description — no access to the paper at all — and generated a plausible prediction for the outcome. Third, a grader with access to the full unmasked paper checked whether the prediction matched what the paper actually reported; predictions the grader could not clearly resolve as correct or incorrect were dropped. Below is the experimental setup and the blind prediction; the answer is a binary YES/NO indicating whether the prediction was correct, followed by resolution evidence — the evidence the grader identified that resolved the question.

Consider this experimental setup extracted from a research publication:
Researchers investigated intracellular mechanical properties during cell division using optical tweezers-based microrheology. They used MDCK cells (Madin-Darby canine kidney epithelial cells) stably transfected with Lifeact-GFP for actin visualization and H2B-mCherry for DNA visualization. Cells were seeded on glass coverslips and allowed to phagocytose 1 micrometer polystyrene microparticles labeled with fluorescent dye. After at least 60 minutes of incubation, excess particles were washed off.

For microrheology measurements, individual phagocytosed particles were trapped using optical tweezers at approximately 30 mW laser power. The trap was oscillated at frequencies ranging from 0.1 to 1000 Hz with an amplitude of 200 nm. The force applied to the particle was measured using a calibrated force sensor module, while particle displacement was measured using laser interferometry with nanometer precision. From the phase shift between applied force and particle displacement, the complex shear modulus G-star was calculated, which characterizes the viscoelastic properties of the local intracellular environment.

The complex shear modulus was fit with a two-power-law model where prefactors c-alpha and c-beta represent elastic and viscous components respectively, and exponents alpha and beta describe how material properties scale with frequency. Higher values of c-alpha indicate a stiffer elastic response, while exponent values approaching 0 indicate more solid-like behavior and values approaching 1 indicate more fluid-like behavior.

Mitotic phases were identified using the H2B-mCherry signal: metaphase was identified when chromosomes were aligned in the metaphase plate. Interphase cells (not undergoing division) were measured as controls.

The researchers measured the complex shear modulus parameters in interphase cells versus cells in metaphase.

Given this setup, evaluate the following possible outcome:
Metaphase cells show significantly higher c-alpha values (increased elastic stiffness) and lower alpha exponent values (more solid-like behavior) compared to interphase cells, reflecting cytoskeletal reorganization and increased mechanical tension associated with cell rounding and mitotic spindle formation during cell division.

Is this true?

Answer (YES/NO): NO